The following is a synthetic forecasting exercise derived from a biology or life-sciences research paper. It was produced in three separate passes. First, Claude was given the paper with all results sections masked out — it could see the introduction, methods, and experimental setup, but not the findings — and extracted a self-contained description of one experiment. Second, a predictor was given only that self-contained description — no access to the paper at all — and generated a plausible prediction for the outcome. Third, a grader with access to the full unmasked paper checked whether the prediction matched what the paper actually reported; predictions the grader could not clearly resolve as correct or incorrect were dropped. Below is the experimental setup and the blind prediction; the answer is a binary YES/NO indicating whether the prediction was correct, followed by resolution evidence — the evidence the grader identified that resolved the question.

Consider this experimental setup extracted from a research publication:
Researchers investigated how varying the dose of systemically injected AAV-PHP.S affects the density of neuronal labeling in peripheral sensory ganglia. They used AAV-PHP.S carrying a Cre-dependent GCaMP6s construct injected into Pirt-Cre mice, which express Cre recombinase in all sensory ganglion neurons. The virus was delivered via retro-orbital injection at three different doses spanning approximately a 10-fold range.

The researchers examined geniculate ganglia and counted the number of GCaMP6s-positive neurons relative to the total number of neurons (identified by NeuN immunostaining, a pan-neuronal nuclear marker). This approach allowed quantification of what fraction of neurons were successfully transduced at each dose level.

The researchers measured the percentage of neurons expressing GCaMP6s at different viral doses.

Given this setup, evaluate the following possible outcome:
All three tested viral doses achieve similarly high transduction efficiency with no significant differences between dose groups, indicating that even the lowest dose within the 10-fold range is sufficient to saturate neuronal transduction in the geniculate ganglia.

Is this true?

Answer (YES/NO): NO